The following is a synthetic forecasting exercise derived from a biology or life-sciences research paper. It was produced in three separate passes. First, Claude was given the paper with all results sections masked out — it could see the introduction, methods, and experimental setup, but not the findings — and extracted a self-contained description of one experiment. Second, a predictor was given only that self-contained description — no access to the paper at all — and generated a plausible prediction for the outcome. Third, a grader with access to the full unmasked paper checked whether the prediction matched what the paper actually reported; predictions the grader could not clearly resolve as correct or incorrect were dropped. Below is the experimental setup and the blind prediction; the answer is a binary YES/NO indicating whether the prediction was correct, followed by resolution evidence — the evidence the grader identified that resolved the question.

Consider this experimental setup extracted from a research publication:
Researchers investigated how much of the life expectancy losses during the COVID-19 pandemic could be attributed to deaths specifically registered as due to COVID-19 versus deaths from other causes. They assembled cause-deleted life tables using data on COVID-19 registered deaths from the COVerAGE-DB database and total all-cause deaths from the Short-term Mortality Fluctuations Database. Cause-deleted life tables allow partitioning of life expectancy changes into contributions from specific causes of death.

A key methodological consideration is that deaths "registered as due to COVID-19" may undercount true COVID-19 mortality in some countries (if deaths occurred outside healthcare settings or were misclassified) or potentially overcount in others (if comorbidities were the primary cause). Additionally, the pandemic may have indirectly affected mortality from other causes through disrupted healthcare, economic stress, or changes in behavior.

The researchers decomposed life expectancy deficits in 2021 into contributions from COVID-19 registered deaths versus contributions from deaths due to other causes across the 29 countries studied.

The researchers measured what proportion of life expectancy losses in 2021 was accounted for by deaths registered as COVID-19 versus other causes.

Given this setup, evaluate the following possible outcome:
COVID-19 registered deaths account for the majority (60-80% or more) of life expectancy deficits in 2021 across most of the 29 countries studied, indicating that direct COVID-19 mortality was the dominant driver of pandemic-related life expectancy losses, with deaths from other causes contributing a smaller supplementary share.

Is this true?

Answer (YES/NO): YES